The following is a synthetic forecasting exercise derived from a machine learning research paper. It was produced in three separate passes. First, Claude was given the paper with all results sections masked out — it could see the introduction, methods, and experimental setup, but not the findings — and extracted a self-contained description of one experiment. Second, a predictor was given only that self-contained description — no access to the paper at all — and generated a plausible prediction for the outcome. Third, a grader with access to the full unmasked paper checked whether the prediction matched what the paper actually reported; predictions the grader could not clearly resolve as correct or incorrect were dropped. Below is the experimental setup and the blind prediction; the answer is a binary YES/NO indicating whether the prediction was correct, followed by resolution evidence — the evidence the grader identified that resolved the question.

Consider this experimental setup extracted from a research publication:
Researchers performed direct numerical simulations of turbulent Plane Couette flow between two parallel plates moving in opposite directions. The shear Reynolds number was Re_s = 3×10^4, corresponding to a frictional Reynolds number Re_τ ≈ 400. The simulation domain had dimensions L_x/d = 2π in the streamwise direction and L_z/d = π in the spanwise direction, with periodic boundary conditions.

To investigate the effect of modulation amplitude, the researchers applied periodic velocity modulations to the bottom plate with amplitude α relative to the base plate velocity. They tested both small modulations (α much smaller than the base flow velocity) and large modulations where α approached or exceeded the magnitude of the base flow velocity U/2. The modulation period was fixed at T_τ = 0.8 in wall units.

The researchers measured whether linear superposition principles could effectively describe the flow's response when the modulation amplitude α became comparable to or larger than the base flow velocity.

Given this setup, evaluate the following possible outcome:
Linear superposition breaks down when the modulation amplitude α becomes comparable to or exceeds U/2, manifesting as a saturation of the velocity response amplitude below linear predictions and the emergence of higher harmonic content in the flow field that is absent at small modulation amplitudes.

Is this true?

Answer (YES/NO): NO